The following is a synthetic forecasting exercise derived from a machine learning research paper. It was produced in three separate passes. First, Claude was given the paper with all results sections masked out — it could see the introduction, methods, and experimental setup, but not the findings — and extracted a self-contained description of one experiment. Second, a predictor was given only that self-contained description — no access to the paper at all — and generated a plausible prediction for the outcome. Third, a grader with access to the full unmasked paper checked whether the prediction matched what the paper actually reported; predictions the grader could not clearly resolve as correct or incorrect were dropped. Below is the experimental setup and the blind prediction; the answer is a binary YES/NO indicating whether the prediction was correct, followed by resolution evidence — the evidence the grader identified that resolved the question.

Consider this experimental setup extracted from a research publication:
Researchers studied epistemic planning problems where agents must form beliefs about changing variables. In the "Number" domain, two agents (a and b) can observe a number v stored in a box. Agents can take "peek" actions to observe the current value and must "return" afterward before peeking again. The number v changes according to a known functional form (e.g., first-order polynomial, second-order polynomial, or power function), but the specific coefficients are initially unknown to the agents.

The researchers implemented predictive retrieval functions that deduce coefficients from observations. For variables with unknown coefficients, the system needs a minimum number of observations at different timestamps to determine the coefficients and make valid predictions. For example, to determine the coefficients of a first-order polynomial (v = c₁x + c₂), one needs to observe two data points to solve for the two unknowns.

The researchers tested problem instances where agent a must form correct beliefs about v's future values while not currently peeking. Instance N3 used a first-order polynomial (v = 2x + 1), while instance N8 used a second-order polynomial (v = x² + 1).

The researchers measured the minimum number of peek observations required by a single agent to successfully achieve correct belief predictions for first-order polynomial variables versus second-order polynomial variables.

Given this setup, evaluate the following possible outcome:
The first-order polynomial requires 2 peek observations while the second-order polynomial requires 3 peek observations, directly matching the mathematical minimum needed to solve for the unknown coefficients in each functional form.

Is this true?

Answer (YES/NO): YES